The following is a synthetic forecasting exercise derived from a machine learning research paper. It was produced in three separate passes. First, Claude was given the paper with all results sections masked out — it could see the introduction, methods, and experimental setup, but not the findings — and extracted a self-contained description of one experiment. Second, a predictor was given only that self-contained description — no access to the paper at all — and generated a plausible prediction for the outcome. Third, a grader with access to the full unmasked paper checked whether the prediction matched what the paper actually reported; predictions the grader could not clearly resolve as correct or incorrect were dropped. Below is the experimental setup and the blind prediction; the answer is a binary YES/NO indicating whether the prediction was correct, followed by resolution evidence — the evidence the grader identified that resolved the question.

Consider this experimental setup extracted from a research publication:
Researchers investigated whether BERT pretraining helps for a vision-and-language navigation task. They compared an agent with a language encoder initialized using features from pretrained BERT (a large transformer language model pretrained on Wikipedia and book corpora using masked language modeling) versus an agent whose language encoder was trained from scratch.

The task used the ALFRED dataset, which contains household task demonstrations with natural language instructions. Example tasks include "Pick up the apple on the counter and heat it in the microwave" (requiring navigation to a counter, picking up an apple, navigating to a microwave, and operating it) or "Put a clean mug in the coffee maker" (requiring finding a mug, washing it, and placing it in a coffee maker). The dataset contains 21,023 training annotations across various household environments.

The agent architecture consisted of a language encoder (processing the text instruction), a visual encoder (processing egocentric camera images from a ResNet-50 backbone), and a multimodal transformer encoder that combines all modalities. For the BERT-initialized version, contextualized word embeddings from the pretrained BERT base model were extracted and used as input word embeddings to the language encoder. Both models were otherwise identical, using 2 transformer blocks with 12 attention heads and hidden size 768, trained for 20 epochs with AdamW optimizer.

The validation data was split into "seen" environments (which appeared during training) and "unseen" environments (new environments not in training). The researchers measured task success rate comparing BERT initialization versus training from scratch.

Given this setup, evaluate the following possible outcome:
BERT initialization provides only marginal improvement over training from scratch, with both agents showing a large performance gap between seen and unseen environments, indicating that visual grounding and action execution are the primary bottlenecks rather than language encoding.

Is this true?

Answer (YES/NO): NO